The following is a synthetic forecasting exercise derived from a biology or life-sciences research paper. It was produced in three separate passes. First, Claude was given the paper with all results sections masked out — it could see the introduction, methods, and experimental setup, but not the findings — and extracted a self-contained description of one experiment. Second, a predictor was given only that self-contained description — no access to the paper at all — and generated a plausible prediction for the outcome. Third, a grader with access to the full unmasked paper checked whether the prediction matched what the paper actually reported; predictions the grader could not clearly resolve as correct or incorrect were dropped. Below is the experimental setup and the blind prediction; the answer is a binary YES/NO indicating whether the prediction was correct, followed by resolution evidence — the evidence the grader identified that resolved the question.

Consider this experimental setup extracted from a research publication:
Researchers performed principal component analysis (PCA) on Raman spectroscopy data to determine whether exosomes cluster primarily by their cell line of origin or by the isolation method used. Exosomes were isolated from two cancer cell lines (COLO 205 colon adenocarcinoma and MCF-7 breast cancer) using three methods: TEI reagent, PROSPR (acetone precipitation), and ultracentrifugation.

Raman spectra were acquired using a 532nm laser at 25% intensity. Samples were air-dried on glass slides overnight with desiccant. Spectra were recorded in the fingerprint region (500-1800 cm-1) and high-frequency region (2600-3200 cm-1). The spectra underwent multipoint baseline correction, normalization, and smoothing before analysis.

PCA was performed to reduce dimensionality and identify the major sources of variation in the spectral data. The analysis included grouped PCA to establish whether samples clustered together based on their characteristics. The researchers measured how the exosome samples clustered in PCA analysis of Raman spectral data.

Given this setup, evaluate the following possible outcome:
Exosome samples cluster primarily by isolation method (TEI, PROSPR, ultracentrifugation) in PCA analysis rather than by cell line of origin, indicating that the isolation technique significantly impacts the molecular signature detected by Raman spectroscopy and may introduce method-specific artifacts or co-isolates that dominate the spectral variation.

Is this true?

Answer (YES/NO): YES